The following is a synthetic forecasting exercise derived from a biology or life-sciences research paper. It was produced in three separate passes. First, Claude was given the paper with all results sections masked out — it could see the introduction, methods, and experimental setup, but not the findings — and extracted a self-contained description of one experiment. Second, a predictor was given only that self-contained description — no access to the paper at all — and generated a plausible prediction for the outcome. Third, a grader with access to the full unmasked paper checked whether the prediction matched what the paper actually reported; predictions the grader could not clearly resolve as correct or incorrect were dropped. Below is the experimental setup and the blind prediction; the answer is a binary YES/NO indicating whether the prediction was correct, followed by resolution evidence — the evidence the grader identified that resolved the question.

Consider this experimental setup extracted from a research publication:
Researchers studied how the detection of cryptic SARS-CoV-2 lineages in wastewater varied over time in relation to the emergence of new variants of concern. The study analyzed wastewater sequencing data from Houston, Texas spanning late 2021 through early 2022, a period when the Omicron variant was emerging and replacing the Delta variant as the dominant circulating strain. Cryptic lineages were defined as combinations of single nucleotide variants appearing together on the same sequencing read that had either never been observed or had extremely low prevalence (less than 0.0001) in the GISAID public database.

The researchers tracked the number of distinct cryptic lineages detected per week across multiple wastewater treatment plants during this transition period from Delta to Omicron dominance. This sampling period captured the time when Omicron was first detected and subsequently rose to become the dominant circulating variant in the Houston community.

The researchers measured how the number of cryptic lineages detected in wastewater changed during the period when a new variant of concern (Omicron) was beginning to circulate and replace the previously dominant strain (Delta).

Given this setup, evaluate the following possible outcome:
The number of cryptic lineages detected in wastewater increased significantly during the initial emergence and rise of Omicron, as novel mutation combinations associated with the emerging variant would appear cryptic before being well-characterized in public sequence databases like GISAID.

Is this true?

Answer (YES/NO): YES